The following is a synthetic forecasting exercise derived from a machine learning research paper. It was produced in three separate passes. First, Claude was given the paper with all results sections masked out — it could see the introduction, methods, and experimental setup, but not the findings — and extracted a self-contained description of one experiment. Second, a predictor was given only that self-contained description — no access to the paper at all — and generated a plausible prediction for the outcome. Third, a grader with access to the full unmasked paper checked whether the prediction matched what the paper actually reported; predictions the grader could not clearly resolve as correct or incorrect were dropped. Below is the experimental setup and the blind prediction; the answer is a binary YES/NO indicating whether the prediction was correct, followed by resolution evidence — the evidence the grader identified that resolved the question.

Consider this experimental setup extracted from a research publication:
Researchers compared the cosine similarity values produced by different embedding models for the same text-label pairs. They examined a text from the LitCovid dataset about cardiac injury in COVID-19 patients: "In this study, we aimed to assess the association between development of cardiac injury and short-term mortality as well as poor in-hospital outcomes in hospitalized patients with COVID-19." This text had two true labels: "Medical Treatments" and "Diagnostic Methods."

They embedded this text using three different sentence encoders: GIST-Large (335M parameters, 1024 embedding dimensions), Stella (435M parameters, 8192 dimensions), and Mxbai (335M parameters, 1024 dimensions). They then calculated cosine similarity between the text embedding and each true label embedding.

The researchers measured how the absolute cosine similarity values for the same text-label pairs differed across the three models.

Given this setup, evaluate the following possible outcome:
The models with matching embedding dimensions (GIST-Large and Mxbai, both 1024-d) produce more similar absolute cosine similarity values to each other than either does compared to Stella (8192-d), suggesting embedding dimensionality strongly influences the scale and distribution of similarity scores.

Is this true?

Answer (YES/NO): NO